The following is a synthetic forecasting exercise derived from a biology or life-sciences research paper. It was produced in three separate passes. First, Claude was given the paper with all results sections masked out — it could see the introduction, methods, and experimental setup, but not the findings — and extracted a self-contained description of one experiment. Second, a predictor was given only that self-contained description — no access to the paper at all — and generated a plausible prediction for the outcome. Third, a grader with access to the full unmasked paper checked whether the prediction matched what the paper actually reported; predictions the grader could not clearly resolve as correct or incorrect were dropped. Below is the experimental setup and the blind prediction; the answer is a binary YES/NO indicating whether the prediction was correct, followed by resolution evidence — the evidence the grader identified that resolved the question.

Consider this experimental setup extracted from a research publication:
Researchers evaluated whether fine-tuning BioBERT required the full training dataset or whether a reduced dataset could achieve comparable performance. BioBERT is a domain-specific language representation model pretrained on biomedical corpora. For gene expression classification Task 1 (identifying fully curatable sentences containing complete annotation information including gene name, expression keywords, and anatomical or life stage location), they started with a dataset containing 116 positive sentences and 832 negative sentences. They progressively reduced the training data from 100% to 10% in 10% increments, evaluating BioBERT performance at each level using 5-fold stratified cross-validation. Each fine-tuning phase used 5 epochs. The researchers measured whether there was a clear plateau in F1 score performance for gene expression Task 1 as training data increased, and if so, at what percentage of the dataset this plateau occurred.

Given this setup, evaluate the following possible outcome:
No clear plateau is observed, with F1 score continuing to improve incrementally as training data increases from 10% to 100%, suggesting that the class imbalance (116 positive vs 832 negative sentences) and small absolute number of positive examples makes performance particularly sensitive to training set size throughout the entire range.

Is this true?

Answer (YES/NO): NO